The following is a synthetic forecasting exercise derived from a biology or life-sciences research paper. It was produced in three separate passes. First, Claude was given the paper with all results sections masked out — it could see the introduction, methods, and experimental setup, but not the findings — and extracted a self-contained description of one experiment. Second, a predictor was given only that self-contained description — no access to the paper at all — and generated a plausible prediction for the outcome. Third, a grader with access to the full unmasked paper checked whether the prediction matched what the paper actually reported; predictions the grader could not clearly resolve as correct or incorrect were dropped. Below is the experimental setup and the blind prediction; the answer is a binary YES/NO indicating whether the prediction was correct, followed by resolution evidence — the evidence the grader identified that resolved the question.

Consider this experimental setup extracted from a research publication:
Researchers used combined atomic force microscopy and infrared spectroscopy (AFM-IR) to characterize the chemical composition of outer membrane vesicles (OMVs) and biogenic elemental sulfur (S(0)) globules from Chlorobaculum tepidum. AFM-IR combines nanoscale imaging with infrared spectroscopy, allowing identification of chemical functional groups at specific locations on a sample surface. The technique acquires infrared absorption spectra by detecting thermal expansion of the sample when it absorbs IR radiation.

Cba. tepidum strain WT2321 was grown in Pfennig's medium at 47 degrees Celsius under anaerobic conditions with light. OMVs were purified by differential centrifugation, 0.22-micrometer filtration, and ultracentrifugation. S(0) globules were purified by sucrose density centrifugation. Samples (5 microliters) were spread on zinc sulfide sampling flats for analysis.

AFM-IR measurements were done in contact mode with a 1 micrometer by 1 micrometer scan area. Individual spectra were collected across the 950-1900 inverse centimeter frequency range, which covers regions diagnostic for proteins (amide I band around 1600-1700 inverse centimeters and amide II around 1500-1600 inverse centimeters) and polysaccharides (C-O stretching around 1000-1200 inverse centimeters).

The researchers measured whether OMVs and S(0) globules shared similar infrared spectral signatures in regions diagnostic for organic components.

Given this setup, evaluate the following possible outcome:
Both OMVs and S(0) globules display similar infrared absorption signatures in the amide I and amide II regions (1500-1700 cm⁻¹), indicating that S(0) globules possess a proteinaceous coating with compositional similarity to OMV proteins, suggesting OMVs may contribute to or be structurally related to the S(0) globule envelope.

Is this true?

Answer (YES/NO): YES